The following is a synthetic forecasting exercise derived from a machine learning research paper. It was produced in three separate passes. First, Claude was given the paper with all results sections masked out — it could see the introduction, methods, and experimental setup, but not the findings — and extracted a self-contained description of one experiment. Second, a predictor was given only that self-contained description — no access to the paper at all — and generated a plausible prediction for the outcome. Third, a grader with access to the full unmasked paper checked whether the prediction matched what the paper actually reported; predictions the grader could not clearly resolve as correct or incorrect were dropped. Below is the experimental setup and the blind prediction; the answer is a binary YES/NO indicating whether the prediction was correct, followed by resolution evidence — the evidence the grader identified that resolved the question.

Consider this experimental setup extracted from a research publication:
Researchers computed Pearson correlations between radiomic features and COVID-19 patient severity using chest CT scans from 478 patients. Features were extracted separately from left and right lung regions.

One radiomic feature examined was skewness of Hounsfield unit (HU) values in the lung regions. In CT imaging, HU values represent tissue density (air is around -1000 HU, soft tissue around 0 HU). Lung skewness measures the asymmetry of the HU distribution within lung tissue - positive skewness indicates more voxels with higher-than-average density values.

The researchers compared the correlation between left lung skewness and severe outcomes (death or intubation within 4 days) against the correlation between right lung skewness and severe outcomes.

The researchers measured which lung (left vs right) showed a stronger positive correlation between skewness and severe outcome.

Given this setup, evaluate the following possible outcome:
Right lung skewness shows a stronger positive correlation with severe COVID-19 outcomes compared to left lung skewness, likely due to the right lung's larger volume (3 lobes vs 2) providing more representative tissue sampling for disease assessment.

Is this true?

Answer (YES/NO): YES